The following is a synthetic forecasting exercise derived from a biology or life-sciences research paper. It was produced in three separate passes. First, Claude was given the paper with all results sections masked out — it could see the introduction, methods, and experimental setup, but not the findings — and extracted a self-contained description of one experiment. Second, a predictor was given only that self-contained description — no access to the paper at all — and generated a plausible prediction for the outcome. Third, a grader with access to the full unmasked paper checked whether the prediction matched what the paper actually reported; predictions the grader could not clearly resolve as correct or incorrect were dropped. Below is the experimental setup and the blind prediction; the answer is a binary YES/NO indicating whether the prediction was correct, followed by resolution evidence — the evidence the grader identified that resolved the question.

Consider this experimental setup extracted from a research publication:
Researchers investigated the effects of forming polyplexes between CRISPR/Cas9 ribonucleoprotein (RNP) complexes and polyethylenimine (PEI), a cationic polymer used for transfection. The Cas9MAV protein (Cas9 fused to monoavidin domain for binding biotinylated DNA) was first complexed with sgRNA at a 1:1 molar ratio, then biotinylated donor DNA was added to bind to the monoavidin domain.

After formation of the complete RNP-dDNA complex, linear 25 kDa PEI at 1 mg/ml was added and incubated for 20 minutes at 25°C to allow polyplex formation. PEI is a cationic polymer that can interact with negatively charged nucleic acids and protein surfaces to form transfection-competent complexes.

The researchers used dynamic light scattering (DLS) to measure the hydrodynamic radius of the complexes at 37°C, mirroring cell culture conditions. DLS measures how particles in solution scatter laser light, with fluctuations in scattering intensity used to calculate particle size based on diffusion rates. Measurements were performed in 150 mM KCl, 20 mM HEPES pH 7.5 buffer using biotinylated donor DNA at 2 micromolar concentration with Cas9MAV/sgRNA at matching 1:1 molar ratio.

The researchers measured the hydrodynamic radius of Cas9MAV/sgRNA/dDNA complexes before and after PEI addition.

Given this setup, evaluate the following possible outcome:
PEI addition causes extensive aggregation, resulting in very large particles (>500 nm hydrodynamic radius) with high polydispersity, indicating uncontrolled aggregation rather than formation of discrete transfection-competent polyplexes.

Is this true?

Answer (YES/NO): NO